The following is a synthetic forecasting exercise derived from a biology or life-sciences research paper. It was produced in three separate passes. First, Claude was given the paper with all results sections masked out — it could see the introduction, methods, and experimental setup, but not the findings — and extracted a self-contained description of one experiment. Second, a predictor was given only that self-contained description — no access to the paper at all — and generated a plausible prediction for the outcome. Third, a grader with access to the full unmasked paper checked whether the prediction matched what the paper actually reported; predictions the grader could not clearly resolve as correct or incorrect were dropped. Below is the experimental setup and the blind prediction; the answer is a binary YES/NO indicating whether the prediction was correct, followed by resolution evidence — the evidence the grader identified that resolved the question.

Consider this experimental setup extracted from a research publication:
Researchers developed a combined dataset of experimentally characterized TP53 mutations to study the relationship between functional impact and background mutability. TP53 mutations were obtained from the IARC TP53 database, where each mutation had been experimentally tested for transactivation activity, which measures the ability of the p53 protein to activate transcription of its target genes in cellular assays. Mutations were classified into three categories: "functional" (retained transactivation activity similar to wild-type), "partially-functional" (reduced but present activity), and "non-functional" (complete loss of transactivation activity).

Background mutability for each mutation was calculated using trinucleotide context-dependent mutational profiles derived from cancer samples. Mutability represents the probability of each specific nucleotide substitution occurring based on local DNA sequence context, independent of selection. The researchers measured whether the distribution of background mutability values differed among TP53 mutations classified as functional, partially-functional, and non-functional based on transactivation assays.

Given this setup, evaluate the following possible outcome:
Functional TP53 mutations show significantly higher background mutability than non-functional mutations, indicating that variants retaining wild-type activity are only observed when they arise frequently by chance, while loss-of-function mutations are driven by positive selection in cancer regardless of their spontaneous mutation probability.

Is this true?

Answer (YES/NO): YES